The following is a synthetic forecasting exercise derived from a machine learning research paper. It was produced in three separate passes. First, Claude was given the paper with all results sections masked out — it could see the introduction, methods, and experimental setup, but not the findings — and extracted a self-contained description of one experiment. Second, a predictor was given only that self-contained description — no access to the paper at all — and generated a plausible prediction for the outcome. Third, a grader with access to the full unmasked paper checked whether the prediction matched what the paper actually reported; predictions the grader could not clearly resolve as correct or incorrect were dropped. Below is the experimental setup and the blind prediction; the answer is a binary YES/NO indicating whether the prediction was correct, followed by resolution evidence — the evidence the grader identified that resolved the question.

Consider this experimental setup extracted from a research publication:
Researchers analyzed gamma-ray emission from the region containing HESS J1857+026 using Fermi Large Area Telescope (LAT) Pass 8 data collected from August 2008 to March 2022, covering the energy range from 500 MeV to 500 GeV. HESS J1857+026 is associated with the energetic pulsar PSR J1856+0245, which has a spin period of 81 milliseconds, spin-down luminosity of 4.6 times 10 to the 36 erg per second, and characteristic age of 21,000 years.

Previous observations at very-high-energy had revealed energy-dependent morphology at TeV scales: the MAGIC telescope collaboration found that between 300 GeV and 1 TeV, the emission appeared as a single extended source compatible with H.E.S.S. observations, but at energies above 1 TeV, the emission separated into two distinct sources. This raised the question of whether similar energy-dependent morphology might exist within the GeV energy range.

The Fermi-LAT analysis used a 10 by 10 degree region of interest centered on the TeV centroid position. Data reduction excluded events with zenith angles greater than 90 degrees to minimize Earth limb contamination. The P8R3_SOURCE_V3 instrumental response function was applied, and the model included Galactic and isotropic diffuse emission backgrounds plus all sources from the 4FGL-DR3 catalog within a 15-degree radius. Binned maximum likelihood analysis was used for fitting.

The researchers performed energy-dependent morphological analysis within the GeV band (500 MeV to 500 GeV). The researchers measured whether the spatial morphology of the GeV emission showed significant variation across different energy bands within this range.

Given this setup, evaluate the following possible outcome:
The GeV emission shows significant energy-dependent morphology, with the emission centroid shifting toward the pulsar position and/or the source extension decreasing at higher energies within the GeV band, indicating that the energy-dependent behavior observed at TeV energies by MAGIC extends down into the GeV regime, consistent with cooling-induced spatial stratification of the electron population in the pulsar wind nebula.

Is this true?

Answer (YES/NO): YES